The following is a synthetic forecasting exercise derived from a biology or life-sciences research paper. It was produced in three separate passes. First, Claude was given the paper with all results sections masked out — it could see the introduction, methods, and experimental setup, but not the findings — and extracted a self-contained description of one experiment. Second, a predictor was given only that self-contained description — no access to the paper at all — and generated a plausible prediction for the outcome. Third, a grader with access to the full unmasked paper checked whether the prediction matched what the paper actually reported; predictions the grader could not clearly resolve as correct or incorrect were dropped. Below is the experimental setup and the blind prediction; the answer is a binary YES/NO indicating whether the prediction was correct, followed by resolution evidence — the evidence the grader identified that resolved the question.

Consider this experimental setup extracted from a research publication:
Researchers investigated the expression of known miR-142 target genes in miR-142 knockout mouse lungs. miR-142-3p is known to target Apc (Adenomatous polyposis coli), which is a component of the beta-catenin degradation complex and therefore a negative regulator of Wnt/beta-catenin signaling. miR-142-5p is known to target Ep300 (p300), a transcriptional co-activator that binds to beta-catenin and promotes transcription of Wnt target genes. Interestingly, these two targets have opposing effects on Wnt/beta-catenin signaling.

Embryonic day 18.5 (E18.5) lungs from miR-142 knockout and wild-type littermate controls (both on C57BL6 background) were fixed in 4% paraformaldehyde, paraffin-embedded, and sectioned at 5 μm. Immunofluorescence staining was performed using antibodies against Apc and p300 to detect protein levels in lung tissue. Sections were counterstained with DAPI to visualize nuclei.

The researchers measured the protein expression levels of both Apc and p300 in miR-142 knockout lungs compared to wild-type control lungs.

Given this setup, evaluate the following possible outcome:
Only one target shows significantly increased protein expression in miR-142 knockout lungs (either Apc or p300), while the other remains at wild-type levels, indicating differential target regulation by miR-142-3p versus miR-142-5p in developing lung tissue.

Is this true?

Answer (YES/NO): NO